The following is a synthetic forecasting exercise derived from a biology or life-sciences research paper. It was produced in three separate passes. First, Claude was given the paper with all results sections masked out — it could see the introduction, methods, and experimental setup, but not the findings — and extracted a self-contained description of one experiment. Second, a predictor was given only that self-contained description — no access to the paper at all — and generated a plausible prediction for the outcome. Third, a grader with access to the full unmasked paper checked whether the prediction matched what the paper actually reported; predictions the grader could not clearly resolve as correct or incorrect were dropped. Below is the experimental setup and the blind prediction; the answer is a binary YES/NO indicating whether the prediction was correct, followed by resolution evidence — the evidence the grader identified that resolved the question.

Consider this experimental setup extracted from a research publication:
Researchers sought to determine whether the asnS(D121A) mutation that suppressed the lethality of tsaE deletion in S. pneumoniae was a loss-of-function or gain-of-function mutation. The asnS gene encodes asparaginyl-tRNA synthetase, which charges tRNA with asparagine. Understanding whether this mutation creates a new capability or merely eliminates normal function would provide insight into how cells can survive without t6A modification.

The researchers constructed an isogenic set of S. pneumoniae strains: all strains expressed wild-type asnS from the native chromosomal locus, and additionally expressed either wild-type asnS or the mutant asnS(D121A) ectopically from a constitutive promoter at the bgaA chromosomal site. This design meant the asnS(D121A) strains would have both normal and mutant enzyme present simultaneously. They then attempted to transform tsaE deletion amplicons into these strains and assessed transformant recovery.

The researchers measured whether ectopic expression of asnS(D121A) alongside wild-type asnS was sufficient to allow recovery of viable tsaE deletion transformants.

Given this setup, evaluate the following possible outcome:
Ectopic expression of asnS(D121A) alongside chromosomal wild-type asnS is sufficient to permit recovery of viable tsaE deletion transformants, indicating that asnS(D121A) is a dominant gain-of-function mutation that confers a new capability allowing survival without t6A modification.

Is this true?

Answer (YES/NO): YES